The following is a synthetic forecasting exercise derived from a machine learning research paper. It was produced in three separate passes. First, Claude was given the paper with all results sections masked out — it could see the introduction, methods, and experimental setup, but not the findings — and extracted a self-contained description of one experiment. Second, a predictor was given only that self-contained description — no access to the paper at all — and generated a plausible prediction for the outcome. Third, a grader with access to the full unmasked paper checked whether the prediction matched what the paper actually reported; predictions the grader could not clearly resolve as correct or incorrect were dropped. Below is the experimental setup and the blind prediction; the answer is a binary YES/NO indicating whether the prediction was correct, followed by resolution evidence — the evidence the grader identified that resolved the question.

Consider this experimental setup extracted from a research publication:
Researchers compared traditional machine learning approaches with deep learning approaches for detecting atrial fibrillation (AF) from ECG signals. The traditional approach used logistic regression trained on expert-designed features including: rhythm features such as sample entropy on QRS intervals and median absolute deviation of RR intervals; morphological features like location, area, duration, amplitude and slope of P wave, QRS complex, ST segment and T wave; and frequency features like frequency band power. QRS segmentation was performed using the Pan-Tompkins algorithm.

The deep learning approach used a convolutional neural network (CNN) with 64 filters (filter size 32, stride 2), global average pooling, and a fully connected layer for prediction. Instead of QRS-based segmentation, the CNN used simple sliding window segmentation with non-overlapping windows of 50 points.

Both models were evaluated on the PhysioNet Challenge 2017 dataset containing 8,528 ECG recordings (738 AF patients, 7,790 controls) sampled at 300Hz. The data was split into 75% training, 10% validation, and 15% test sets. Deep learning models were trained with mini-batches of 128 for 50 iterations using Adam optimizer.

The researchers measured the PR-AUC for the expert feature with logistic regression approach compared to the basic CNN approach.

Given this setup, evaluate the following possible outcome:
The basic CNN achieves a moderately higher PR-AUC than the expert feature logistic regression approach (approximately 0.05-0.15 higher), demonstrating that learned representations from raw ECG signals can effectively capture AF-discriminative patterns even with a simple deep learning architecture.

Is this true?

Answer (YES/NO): NO